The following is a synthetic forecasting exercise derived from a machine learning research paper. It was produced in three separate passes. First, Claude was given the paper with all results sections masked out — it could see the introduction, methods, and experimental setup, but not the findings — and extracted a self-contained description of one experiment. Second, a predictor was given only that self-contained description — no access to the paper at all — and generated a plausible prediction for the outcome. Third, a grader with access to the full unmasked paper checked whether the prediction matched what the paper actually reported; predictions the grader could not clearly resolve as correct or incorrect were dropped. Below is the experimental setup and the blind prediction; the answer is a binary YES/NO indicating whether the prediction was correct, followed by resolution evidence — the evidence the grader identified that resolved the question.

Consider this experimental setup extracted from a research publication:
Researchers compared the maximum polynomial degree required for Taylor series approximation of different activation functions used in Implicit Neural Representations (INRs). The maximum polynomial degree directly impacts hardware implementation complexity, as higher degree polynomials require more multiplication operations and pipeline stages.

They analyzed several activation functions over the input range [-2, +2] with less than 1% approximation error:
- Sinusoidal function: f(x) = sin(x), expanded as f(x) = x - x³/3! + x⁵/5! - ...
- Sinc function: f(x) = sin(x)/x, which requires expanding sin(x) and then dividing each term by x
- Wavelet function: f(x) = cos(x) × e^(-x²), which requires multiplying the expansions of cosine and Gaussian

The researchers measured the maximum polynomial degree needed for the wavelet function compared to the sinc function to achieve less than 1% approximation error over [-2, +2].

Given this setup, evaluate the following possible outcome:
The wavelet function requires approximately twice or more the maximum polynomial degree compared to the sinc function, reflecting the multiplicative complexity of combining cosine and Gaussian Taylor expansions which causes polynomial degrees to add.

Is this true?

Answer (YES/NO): YES